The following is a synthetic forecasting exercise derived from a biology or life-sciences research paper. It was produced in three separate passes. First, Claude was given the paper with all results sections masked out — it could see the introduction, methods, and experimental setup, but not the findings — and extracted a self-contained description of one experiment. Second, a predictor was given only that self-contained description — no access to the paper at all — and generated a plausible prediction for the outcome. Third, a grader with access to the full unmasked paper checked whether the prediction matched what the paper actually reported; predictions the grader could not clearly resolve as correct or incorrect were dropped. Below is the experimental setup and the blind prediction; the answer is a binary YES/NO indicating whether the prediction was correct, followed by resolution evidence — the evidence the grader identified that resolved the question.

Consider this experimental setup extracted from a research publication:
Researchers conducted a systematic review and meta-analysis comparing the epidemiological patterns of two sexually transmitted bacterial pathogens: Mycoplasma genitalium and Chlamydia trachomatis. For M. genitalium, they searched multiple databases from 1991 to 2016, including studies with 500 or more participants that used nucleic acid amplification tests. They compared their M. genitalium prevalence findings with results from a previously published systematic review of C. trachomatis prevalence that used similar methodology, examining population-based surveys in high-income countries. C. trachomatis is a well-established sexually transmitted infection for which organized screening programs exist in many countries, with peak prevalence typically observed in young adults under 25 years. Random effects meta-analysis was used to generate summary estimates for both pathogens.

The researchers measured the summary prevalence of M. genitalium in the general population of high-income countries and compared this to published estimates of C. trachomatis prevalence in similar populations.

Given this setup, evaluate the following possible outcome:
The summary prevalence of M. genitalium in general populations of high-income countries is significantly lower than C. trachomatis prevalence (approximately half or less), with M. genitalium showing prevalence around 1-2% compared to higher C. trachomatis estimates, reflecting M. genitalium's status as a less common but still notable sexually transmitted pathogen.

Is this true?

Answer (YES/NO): YES